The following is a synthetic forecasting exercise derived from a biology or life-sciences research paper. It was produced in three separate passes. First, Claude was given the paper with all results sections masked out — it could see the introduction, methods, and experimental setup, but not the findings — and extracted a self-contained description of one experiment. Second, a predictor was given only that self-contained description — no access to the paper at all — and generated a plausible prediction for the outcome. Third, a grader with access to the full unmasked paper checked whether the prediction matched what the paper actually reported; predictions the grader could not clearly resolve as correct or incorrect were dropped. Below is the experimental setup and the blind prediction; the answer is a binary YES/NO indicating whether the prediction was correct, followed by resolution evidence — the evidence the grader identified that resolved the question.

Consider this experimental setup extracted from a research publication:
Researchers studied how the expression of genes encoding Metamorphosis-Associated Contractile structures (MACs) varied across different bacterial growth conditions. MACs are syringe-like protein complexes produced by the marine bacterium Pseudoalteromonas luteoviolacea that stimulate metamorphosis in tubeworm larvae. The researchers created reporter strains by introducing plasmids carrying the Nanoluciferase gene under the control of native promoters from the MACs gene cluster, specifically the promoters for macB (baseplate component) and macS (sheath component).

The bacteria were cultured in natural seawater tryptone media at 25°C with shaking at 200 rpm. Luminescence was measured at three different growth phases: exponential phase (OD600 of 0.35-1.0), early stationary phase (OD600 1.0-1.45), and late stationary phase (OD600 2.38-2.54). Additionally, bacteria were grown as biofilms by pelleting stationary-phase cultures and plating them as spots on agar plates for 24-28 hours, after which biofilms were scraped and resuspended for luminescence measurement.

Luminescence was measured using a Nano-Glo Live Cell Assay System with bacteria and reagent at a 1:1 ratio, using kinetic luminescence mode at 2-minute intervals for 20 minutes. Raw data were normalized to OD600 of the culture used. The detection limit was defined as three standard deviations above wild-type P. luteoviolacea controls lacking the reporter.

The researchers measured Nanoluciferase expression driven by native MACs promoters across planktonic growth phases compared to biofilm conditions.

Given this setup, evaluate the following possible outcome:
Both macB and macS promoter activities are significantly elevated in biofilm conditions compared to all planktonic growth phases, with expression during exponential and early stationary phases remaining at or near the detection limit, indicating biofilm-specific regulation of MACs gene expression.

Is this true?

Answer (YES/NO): NO